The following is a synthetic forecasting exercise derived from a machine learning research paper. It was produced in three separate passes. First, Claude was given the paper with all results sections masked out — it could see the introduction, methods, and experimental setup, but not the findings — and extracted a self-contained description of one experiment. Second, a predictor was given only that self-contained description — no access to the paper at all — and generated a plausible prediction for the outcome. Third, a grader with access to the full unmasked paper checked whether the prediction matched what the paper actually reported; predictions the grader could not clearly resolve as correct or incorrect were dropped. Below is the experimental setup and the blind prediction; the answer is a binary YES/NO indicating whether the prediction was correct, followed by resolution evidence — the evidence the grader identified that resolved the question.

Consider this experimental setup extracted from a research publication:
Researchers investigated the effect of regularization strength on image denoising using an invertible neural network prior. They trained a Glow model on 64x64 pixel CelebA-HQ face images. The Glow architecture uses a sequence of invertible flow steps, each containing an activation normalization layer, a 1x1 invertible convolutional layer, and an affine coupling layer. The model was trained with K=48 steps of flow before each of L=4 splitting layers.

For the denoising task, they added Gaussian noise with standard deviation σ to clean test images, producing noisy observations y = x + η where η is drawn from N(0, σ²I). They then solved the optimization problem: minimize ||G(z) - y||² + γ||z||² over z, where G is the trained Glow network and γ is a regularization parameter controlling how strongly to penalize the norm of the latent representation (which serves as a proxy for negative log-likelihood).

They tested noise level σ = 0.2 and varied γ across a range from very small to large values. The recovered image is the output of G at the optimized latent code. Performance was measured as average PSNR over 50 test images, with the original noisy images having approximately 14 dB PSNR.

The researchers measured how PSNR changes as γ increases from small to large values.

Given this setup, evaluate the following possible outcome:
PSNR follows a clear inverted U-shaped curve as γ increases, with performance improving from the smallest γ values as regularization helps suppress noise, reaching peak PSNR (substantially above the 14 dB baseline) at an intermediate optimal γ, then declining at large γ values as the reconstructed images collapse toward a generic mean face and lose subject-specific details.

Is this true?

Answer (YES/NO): YES